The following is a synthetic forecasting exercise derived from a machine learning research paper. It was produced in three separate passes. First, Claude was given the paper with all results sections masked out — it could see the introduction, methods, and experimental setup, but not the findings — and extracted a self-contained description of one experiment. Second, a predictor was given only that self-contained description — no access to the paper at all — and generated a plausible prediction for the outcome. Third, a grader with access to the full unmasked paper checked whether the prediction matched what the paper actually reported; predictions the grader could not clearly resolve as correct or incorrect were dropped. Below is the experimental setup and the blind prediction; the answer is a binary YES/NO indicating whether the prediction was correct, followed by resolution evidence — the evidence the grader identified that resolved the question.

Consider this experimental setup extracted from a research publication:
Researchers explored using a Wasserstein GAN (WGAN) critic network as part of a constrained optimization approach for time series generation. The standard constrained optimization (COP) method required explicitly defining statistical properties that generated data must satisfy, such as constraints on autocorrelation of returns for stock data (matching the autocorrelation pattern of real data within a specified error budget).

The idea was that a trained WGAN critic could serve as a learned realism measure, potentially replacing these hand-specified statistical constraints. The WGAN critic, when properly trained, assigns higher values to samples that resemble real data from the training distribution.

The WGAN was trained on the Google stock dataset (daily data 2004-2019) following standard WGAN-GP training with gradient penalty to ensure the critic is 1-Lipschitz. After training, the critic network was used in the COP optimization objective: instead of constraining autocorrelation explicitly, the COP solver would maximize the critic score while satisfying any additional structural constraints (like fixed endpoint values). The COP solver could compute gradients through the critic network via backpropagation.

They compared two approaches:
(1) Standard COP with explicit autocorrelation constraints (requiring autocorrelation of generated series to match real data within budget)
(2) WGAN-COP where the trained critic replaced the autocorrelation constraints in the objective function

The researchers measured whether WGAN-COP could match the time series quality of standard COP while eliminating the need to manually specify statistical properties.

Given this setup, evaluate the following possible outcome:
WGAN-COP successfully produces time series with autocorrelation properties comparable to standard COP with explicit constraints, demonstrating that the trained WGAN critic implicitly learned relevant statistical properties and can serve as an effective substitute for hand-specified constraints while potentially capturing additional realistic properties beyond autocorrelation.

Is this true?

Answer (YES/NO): YES